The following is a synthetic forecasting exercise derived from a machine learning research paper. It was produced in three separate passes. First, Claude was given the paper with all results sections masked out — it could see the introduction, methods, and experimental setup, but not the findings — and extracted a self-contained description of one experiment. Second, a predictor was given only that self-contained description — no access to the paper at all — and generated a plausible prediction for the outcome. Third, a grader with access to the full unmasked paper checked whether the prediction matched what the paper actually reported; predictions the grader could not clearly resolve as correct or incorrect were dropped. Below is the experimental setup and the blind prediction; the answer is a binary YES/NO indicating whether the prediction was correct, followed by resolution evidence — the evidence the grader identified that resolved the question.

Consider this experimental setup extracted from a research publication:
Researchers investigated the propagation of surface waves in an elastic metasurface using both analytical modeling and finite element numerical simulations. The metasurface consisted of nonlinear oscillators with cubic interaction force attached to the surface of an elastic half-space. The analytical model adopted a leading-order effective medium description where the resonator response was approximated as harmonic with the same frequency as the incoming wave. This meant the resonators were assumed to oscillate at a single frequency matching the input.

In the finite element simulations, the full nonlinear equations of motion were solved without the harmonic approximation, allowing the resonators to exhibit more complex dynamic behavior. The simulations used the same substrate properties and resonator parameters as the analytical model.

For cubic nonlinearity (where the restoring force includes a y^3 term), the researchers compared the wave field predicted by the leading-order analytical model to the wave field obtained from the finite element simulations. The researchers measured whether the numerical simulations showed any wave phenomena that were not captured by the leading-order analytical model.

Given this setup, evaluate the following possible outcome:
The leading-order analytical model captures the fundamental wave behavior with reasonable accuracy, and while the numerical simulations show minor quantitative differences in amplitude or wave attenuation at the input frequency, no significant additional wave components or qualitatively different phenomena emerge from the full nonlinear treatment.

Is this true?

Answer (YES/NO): NO